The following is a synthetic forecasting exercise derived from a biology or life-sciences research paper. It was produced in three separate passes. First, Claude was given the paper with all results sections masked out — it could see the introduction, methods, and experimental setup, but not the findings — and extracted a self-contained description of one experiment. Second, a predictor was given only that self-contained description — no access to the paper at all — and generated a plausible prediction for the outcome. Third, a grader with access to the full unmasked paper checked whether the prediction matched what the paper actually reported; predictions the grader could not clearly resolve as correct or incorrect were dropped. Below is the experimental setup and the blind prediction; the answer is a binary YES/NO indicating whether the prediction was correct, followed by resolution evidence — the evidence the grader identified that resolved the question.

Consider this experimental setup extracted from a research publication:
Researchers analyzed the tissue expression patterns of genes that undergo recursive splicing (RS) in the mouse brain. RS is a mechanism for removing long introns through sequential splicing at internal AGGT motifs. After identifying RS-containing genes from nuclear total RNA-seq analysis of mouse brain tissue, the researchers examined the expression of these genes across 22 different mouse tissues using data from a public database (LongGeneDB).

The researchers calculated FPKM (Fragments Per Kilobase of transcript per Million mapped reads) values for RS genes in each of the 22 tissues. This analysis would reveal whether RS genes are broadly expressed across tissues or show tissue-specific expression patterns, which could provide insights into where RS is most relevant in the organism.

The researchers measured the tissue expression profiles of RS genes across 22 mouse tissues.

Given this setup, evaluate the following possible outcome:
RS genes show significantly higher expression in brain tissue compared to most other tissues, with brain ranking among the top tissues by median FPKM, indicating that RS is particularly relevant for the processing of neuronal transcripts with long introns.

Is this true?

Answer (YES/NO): YES